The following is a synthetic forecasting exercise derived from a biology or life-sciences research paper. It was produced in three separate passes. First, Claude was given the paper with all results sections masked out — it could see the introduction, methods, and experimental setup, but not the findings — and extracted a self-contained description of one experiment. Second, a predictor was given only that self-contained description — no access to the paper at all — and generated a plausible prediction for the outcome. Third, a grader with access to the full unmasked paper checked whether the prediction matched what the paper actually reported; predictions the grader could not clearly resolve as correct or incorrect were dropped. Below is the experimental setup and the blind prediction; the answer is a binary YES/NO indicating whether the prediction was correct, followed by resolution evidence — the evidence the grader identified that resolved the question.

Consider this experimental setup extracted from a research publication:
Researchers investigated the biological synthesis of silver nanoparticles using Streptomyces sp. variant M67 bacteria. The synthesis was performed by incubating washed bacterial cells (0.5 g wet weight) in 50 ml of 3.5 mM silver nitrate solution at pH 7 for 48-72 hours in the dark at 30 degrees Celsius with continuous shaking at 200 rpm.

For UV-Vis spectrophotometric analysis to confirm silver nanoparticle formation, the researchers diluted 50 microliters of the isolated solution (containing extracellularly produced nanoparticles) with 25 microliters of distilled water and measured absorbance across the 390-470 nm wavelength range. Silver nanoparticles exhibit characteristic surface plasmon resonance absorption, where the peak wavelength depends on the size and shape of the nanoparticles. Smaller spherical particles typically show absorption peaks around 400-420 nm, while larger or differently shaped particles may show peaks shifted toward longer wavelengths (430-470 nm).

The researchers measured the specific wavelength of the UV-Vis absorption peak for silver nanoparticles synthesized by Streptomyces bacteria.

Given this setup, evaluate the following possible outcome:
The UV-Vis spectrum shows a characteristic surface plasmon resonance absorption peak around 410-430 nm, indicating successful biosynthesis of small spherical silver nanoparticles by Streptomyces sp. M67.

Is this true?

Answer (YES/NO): YES